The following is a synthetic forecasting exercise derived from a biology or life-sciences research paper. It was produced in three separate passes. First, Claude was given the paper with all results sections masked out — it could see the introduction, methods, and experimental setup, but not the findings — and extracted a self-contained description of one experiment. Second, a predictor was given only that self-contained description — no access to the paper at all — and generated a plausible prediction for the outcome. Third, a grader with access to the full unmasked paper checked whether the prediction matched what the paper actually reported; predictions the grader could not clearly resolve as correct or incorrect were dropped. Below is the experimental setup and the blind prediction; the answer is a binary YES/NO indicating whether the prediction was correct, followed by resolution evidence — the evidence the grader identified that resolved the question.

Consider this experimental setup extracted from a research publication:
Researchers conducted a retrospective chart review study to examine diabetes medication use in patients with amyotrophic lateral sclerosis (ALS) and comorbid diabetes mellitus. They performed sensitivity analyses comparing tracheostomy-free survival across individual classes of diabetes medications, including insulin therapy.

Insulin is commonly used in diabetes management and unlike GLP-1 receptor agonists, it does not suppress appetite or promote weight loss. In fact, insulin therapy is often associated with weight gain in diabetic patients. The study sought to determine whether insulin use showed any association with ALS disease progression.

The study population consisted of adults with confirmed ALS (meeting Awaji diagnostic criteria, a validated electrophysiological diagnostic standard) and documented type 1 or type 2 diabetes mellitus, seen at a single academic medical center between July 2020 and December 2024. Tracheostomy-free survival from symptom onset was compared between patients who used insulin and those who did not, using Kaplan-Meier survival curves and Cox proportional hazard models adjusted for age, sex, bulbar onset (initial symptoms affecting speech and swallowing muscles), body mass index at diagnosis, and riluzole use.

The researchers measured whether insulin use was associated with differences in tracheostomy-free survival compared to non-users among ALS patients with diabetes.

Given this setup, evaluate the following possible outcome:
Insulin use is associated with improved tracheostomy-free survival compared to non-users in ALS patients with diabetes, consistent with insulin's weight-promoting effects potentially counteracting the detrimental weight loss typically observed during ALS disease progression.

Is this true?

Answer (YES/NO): NO